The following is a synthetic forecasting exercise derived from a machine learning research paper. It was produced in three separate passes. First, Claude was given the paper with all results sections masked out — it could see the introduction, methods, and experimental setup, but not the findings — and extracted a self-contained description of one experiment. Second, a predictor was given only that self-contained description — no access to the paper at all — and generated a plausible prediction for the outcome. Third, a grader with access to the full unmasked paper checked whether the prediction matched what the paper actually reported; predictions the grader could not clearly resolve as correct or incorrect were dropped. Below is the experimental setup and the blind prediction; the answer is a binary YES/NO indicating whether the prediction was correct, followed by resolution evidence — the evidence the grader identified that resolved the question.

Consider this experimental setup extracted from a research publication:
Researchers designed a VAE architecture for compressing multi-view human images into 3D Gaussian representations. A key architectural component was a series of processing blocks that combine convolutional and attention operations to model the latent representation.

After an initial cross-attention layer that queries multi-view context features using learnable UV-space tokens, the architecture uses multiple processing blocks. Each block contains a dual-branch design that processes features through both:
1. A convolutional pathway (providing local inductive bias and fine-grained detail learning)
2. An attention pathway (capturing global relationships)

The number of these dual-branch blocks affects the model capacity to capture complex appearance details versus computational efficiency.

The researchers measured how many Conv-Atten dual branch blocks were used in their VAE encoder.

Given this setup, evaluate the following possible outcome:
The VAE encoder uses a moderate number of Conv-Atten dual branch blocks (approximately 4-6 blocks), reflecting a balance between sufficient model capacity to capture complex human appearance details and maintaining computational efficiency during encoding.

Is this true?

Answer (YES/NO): YES